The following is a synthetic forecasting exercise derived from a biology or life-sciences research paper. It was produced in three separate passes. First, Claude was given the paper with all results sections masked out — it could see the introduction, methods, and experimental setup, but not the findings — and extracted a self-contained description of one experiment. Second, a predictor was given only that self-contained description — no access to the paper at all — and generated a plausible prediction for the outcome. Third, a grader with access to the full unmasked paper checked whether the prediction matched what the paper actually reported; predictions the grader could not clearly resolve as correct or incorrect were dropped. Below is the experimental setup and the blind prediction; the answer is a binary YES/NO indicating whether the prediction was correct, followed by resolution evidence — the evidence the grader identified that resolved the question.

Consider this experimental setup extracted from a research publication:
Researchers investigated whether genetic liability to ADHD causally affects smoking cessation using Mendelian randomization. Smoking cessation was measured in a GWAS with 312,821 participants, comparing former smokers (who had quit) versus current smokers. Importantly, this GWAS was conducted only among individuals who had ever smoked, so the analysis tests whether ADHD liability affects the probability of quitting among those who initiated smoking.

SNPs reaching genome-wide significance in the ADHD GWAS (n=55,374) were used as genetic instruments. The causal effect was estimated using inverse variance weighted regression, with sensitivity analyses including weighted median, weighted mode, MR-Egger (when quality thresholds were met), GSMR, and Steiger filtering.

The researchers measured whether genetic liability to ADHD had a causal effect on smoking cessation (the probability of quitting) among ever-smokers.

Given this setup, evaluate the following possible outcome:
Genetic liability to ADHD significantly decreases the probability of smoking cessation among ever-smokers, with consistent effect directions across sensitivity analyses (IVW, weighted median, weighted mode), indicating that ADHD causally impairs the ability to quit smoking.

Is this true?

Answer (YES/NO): YES